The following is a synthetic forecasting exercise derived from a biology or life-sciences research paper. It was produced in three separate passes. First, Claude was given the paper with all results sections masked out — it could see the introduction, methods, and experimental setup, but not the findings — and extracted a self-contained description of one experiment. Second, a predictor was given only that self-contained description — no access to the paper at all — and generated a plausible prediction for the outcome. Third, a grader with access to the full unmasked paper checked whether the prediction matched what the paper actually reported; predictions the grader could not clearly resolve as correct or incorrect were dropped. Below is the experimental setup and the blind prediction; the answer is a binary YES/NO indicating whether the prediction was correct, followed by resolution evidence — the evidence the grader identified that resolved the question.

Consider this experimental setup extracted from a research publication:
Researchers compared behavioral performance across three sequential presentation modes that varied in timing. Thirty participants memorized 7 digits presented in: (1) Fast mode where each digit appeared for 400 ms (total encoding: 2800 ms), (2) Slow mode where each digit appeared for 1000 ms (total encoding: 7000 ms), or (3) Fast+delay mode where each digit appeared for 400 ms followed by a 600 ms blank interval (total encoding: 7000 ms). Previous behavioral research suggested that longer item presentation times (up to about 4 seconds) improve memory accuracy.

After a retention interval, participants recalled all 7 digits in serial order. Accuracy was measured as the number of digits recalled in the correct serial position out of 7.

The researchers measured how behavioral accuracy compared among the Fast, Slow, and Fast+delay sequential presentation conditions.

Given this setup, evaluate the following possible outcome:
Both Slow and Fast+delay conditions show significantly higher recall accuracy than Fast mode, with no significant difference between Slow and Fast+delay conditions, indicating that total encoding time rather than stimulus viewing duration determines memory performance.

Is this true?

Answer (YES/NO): NO